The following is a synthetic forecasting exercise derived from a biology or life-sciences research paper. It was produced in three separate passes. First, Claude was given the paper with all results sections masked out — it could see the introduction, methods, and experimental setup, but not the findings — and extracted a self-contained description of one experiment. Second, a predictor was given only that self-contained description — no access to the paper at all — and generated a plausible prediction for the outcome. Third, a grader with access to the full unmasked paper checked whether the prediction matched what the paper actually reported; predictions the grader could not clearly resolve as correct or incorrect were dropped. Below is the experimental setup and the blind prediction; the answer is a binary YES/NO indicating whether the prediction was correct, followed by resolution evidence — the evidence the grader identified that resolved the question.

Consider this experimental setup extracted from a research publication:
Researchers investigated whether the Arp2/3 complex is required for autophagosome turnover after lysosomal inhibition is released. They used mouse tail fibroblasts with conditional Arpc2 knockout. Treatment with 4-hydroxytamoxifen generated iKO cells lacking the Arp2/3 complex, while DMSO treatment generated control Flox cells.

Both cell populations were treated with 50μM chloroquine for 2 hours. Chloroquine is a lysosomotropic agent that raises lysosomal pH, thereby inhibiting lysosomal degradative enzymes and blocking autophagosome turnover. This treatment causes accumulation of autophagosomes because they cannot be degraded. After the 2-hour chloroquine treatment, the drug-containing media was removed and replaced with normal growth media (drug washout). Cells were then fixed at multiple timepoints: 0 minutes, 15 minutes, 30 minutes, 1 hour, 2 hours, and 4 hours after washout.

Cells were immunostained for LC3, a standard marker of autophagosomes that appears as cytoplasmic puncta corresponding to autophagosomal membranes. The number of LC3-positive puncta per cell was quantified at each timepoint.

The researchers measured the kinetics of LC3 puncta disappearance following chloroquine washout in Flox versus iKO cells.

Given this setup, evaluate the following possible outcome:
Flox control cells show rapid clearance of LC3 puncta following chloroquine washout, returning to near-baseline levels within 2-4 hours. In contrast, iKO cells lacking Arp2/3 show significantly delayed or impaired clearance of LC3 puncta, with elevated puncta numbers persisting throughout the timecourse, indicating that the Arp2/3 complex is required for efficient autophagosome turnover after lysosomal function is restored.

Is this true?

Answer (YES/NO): YES